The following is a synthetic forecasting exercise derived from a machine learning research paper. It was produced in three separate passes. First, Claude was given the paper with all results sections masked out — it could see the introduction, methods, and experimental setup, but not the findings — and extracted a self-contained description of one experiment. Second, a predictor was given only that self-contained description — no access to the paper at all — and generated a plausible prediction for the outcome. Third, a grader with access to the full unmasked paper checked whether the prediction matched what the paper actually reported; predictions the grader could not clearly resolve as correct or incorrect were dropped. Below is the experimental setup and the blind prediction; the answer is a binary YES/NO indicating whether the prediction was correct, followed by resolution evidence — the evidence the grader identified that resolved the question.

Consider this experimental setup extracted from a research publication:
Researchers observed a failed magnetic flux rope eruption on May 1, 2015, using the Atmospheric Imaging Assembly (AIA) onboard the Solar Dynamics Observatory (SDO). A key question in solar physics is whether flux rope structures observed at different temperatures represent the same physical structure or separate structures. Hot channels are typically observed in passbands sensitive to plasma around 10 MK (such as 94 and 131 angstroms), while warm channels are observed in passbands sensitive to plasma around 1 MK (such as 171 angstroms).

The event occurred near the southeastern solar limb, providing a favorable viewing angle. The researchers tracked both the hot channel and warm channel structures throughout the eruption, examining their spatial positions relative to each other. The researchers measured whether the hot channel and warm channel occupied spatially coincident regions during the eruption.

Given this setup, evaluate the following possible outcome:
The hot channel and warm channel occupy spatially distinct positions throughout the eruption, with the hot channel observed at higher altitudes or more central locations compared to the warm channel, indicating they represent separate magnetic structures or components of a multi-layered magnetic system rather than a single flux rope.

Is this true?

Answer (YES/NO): NO